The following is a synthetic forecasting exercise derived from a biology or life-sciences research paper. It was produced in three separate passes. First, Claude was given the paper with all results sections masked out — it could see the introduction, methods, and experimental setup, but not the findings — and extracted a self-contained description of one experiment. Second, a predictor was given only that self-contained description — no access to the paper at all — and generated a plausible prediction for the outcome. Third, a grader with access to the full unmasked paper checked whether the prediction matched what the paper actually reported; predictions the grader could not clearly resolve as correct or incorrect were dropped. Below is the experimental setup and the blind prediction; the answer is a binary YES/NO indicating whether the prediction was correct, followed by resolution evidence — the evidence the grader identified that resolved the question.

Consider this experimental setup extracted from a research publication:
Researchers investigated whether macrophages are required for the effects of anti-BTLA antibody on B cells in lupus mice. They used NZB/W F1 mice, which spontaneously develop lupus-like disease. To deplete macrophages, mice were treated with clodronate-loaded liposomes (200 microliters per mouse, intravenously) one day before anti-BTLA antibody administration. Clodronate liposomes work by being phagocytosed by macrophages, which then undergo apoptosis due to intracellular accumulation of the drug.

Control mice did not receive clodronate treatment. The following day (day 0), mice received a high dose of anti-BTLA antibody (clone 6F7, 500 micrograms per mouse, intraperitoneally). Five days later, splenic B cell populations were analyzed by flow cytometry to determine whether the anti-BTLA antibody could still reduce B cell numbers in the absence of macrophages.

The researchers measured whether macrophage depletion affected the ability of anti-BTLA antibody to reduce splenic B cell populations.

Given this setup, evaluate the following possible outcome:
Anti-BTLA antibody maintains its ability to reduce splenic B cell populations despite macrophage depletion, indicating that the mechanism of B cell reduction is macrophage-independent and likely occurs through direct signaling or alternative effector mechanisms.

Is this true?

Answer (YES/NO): NO